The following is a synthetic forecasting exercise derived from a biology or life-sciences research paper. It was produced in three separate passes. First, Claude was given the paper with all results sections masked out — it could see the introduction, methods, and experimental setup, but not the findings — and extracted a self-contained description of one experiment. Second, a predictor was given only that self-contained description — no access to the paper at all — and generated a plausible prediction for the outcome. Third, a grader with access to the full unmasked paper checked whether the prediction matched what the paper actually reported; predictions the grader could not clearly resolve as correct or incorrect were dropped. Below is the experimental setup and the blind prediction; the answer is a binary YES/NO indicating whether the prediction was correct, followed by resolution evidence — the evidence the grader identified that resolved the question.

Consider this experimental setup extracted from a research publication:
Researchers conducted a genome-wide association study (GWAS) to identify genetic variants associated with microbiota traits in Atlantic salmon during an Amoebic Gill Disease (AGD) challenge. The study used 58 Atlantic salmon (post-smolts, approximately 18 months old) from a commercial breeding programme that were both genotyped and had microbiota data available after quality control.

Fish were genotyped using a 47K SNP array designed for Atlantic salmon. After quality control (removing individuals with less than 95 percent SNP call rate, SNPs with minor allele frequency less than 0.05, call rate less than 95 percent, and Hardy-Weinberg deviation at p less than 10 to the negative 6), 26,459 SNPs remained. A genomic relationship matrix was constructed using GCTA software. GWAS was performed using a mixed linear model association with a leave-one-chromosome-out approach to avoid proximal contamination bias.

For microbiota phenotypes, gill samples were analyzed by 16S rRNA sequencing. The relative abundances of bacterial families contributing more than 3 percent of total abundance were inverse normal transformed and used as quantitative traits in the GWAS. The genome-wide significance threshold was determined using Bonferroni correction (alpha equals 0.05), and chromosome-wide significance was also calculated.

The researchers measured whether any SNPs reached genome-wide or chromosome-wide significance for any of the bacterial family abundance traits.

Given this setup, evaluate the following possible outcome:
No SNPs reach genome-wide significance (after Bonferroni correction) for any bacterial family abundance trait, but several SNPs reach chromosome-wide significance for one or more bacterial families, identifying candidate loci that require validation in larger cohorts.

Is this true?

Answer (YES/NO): NO